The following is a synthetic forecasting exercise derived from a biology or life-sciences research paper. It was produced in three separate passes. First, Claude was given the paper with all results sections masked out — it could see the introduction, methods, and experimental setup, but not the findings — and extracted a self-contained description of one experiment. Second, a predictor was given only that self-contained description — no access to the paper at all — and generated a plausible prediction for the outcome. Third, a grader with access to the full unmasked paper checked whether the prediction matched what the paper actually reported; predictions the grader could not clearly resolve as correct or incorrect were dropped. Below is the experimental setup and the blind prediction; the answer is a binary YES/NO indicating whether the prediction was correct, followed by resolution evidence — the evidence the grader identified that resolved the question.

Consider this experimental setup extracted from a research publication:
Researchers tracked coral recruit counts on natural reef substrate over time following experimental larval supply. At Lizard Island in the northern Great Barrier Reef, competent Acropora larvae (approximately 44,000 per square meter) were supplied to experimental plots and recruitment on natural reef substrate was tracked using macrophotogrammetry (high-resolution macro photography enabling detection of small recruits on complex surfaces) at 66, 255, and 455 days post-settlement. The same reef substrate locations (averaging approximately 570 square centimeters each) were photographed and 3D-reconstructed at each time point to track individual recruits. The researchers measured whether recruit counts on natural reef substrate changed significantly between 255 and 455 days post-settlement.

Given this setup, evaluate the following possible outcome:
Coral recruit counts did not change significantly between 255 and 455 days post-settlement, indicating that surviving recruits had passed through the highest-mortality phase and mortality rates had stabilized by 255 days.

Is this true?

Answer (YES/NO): YES